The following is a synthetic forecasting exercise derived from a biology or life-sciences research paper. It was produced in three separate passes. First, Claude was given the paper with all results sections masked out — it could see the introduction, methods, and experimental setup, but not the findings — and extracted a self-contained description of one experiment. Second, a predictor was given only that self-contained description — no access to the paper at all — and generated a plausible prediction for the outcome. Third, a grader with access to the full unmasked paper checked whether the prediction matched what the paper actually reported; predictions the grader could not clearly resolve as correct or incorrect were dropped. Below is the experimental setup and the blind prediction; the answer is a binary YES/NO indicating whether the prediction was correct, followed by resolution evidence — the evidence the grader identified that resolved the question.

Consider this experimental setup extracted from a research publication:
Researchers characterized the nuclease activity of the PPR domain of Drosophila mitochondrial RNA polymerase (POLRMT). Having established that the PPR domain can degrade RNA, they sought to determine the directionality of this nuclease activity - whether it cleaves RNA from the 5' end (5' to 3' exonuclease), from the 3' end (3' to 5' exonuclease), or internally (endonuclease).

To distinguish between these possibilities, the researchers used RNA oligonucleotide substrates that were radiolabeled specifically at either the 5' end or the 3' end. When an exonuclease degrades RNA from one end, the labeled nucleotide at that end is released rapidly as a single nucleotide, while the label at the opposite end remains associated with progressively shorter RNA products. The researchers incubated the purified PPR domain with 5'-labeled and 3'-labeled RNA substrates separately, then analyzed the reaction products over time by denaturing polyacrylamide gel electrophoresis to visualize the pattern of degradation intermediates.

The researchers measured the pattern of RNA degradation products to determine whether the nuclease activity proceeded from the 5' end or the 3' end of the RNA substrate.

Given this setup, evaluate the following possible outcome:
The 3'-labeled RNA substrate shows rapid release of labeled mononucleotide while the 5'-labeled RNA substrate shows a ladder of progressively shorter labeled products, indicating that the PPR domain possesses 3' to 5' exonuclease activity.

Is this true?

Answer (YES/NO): YES